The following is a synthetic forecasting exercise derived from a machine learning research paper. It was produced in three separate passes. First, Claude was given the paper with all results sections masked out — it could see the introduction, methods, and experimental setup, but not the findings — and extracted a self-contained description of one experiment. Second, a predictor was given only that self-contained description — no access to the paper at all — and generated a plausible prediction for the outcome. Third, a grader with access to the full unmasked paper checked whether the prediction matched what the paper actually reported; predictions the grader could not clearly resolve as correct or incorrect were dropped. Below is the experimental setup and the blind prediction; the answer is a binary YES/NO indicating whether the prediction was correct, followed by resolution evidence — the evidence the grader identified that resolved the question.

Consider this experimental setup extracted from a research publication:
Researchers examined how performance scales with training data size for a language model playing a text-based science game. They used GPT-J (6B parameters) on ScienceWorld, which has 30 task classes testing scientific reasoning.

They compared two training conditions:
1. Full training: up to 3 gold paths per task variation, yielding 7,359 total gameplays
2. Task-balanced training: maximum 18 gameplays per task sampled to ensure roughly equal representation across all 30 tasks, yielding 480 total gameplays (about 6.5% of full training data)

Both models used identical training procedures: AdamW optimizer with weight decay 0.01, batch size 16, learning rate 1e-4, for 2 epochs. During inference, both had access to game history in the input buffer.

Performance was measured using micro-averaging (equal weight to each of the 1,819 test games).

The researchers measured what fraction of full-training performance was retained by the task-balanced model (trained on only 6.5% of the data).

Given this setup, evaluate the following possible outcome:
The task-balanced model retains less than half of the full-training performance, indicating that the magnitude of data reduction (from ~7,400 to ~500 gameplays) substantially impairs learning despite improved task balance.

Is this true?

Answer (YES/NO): NO